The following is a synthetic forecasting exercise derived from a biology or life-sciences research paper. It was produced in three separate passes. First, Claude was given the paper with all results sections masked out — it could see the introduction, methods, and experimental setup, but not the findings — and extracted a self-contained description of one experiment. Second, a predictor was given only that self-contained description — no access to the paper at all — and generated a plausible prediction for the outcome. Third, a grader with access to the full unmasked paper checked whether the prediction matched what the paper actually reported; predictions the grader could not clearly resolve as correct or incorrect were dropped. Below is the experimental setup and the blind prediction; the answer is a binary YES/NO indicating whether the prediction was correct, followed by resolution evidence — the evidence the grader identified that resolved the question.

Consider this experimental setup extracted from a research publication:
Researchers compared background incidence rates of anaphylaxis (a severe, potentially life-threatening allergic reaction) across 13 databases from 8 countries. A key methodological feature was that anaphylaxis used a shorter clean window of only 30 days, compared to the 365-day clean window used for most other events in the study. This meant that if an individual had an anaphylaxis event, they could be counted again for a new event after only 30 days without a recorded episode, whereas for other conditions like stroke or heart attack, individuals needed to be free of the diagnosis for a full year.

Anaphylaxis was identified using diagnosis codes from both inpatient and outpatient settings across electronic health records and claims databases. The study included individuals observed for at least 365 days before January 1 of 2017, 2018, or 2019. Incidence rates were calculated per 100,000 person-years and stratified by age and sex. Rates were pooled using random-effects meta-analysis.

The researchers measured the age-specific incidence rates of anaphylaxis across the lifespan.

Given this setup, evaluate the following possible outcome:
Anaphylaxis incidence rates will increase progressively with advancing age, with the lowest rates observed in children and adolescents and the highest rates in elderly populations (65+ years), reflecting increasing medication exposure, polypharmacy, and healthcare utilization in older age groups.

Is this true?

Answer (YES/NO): NO